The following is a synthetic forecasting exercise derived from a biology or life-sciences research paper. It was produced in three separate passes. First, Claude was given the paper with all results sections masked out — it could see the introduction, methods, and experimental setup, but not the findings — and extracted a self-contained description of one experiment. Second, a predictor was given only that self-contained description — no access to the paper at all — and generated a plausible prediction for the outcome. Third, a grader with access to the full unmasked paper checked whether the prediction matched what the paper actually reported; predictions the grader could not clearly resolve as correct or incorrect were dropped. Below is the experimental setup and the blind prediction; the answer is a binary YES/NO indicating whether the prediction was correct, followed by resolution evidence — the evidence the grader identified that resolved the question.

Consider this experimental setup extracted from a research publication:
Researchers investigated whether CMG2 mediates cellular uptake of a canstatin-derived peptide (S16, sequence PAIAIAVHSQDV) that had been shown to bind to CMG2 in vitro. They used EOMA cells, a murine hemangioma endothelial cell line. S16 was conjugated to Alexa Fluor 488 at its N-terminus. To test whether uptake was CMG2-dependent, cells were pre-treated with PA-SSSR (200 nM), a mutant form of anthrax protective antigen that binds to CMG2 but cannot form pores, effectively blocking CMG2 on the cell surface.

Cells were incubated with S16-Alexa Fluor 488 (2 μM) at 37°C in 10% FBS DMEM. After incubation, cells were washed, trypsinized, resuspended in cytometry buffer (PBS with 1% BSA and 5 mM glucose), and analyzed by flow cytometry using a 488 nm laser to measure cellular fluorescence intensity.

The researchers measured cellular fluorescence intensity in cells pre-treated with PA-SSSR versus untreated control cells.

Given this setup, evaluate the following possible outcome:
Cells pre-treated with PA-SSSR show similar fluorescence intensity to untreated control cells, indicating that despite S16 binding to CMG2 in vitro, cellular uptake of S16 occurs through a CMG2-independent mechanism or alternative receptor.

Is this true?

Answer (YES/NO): NO